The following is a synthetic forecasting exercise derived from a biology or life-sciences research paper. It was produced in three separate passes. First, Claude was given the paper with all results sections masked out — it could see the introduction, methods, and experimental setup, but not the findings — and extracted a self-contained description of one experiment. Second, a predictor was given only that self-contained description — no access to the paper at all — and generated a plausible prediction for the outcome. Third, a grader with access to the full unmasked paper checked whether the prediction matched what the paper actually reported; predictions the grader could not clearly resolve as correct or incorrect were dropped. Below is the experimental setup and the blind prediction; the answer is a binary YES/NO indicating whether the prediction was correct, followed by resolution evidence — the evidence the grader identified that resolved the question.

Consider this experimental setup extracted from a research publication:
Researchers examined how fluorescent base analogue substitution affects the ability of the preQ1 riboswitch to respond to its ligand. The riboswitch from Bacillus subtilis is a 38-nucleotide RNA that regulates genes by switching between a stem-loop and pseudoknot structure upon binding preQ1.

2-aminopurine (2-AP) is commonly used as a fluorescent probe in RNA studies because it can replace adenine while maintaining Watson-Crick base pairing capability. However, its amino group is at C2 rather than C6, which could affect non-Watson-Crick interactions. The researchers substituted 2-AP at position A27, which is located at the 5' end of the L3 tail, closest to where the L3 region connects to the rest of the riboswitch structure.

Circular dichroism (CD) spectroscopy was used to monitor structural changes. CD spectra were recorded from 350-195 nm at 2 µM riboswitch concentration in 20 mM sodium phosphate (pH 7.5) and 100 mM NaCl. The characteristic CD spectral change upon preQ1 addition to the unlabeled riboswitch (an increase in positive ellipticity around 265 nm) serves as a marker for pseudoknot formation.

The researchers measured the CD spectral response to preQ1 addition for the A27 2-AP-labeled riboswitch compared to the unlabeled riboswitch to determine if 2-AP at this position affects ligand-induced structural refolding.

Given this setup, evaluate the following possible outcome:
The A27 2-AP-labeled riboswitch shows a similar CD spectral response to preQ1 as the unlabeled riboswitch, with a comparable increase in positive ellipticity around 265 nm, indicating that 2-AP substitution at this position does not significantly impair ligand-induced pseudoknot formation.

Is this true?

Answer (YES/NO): NO